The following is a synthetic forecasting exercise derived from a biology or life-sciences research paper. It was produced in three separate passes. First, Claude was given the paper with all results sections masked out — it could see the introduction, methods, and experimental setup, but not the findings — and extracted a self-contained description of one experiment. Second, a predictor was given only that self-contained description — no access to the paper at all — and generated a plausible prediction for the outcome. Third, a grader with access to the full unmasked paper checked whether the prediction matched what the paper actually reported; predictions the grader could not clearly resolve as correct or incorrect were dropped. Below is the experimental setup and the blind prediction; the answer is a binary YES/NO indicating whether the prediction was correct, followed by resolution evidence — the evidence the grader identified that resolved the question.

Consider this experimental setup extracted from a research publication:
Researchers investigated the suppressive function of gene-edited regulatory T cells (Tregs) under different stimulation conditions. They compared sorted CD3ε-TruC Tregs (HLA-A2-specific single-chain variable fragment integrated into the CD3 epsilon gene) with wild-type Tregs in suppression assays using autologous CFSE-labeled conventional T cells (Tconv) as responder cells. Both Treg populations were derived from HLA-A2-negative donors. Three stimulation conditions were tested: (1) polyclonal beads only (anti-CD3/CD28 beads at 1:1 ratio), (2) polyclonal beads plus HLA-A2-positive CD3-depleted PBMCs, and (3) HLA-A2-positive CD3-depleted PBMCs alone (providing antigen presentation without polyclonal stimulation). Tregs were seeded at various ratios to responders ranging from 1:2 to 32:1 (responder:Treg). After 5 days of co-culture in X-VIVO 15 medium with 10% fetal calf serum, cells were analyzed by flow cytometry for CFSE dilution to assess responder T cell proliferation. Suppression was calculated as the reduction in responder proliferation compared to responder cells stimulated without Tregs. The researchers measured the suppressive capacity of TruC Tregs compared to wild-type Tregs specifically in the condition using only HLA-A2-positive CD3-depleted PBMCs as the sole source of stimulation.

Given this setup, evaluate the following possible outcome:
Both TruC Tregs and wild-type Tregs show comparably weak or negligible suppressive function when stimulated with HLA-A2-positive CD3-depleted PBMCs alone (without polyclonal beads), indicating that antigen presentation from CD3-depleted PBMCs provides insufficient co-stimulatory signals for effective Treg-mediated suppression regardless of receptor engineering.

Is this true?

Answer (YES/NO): NO